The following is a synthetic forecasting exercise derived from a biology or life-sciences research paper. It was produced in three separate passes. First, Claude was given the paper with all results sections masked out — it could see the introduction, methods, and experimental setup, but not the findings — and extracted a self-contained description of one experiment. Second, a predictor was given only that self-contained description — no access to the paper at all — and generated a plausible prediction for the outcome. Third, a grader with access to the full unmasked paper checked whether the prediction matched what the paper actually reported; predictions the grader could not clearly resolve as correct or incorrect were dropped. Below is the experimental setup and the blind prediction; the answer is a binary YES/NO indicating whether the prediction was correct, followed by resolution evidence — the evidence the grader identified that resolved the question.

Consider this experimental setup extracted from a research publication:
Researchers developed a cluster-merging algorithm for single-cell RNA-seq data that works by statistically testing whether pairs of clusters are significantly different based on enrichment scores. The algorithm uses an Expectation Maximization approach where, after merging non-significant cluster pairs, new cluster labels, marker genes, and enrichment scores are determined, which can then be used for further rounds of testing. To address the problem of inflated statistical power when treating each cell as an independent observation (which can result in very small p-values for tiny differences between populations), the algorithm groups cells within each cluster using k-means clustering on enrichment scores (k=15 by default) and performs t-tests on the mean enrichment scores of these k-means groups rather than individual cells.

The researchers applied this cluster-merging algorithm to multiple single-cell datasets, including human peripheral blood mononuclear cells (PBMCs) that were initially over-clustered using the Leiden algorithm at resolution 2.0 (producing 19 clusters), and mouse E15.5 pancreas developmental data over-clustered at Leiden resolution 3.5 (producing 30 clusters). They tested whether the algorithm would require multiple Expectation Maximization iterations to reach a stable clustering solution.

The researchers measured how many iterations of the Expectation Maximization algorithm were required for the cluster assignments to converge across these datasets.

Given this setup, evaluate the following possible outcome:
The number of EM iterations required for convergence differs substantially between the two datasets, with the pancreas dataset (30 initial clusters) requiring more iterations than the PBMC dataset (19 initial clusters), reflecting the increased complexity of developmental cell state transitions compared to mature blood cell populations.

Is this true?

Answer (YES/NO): NO